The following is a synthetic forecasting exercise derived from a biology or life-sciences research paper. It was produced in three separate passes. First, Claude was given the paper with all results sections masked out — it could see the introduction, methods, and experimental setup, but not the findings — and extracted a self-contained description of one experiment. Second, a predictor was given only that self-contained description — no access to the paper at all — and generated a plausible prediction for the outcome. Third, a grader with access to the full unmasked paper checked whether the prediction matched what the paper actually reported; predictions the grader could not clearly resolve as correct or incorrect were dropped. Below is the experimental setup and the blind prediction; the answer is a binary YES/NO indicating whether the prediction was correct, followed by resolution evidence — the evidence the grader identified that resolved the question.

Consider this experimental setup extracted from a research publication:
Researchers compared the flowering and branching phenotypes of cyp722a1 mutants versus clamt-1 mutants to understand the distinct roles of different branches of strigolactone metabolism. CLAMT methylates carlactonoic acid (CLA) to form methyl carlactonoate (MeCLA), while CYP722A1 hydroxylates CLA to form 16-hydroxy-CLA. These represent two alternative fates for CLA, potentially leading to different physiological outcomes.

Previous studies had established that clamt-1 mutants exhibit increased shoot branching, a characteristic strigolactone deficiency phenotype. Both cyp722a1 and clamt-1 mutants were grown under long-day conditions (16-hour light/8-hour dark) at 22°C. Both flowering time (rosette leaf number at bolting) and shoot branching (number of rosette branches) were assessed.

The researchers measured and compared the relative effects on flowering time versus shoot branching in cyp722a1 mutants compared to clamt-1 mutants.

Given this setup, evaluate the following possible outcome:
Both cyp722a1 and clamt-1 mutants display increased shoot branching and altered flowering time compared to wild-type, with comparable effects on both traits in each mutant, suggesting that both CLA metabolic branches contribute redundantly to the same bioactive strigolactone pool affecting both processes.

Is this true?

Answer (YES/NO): NO